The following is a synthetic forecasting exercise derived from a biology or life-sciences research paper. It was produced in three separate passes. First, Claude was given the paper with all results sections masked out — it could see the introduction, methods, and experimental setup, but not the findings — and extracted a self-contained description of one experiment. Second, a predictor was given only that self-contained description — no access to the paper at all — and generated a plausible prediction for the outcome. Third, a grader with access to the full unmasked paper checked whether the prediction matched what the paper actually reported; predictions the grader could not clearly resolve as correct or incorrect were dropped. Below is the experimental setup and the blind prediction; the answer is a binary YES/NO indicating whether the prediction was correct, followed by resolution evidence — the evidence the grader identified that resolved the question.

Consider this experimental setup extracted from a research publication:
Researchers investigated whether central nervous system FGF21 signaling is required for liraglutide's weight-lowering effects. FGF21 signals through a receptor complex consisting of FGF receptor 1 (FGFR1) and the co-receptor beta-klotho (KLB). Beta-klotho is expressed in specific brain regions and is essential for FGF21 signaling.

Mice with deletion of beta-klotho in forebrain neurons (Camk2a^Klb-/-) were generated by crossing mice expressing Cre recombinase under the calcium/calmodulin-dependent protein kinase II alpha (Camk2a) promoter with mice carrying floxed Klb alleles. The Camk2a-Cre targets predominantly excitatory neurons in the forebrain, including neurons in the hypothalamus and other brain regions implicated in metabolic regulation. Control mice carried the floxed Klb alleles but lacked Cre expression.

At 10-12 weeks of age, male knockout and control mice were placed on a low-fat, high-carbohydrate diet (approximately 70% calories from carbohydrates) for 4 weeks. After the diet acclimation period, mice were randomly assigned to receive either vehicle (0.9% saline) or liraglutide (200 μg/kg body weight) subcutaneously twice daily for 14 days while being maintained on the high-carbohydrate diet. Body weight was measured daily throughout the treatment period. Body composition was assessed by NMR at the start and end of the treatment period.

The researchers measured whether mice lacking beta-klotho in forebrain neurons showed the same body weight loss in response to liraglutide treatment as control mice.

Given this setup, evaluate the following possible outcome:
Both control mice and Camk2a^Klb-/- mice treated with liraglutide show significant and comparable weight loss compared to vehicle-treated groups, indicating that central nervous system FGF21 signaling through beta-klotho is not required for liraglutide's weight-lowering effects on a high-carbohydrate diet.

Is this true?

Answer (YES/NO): NO